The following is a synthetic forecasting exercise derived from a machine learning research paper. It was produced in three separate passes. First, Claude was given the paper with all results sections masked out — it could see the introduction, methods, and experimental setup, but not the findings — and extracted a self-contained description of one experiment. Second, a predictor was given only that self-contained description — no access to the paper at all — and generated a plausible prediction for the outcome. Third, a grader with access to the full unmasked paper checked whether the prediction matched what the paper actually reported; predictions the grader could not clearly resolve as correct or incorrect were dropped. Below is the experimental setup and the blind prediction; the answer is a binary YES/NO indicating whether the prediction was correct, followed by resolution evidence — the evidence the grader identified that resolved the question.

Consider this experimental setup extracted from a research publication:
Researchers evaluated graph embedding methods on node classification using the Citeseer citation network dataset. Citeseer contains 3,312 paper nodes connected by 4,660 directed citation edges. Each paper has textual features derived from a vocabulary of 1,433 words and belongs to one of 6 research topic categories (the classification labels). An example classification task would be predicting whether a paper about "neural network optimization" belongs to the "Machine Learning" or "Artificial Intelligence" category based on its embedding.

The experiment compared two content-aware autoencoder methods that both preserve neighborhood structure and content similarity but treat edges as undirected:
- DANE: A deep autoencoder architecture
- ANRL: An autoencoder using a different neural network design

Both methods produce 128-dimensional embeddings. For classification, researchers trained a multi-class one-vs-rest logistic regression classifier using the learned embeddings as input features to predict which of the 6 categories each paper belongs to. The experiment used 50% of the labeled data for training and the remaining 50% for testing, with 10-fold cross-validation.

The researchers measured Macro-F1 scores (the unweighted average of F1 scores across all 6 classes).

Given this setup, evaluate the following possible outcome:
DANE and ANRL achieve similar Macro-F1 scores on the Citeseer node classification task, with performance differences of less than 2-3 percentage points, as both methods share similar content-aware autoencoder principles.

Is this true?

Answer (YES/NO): NO